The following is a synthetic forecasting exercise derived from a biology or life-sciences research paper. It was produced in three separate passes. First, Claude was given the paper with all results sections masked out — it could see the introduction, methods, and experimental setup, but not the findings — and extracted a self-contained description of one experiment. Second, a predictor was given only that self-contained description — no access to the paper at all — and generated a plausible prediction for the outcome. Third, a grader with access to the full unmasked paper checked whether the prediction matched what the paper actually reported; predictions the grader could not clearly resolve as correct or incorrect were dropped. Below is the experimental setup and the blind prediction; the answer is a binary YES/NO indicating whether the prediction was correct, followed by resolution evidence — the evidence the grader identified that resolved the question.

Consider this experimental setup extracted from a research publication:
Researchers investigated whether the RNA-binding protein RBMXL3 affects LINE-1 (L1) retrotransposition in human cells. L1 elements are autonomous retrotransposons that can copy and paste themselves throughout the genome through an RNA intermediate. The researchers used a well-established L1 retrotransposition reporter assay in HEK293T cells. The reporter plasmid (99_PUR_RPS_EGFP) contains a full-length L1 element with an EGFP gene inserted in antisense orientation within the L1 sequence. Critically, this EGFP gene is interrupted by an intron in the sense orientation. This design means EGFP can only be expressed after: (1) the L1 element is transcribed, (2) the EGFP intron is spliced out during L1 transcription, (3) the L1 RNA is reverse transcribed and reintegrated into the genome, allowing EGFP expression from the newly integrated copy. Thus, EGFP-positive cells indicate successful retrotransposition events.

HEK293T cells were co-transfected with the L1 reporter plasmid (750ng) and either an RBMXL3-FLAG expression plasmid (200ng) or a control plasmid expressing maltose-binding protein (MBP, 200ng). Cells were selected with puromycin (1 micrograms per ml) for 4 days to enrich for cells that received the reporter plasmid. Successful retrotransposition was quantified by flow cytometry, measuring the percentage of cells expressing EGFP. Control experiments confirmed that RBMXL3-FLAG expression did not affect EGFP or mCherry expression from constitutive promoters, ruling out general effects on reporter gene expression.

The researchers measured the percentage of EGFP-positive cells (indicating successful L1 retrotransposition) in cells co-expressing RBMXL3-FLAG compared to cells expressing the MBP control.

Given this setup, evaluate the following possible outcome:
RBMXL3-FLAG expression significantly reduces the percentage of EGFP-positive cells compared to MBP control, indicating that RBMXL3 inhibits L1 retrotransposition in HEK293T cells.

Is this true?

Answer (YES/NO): YES